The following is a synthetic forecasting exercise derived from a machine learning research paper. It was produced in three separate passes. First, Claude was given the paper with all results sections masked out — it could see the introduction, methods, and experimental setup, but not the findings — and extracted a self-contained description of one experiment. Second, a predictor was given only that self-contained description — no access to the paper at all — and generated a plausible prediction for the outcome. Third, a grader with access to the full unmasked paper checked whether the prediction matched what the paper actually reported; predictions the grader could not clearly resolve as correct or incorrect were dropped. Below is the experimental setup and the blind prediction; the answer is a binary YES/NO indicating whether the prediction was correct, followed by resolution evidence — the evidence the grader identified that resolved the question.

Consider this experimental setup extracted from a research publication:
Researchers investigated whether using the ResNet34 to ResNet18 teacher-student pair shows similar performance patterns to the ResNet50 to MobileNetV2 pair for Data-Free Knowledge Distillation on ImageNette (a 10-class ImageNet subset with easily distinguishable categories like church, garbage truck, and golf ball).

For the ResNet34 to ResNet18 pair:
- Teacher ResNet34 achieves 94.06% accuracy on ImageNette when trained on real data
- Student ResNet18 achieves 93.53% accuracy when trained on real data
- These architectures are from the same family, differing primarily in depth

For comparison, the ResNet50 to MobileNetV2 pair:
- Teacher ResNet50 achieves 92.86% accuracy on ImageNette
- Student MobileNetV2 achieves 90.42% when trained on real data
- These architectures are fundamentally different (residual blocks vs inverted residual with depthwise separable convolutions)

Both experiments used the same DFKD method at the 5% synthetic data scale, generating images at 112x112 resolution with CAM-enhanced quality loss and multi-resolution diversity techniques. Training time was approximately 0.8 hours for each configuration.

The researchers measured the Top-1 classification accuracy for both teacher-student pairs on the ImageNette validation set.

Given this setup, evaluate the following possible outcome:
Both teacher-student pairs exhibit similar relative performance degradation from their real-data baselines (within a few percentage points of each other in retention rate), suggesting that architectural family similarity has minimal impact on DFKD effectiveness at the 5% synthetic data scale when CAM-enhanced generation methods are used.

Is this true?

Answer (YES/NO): YES